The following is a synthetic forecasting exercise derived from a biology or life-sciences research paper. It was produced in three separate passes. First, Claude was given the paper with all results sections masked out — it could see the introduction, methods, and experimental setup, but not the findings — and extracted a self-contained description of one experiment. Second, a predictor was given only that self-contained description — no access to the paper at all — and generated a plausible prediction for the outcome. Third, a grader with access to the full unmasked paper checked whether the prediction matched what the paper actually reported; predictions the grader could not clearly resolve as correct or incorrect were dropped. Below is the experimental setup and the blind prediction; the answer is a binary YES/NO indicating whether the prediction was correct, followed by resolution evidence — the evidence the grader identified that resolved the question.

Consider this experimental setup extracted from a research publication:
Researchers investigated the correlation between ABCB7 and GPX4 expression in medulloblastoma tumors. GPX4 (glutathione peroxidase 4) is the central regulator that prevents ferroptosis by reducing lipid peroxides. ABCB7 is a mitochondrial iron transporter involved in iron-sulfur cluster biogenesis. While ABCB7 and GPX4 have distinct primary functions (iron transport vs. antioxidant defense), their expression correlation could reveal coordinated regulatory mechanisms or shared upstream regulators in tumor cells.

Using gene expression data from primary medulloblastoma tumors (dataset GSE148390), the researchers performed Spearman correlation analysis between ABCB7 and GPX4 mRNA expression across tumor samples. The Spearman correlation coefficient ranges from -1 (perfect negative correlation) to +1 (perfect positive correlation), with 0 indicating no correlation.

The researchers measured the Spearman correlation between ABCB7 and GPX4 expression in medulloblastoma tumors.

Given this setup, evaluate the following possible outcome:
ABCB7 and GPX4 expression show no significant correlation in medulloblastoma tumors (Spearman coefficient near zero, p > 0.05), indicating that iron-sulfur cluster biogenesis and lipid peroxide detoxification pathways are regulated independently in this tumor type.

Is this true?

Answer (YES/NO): NO